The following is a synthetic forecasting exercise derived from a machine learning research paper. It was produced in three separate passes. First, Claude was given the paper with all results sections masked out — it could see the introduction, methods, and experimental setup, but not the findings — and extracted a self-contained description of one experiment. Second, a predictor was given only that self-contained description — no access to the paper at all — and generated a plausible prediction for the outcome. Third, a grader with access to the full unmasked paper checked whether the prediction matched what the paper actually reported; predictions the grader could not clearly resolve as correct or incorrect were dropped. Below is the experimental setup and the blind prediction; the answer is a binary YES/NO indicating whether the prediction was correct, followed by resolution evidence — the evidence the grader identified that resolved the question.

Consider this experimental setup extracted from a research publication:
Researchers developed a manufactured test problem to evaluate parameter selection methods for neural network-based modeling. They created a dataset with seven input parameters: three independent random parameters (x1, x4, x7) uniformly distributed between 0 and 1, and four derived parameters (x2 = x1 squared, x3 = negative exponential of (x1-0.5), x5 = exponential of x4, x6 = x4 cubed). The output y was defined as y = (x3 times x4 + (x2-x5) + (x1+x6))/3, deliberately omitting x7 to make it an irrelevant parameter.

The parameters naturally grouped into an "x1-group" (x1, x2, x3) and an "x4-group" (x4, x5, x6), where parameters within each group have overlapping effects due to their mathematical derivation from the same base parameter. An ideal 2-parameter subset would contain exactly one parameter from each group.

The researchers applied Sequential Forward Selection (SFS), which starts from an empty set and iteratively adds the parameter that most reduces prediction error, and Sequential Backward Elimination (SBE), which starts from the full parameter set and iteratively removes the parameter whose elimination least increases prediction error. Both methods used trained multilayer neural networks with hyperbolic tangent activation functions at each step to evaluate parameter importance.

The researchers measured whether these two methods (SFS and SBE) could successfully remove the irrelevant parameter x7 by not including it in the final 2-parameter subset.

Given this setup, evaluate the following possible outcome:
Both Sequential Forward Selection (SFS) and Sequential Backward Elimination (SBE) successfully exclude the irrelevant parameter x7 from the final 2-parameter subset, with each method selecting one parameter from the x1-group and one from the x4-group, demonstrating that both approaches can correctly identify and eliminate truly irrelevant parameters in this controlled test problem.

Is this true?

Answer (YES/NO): YES